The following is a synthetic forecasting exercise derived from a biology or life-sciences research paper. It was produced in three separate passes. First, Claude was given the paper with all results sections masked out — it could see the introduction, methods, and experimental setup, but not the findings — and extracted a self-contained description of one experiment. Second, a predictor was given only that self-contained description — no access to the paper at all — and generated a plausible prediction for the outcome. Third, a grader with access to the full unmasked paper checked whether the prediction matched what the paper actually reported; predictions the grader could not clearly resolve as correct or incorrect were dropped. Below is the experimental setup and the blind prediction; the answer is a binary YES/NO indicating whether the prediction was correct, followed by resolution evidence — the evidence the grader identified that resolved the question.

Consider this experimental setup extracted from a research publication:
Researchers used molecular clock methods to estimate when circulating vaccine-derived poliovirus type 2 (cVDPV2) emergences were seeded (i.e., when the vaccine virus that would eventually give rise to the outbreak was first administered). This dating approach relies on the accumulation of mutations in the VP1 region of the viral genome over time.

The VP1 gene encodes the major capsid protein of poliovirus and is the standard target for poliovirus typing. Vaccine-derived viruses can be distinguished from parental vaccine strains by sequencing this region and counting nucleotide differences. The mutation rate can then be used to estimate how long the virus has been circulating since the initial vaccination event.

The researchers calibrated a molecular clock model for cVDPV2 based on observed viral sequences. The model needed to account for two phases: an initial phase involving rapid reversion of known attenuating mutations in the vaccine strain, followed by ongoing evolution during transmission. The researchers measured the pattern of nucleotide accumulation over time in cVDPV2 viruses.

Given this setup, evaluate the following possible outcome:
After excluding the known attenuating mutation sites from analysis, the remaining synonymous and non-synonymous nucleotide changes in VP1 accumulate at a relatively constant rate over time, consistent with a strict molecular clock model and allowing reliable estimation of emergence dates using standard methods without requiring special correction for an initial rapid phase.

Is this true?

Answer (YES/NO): NO